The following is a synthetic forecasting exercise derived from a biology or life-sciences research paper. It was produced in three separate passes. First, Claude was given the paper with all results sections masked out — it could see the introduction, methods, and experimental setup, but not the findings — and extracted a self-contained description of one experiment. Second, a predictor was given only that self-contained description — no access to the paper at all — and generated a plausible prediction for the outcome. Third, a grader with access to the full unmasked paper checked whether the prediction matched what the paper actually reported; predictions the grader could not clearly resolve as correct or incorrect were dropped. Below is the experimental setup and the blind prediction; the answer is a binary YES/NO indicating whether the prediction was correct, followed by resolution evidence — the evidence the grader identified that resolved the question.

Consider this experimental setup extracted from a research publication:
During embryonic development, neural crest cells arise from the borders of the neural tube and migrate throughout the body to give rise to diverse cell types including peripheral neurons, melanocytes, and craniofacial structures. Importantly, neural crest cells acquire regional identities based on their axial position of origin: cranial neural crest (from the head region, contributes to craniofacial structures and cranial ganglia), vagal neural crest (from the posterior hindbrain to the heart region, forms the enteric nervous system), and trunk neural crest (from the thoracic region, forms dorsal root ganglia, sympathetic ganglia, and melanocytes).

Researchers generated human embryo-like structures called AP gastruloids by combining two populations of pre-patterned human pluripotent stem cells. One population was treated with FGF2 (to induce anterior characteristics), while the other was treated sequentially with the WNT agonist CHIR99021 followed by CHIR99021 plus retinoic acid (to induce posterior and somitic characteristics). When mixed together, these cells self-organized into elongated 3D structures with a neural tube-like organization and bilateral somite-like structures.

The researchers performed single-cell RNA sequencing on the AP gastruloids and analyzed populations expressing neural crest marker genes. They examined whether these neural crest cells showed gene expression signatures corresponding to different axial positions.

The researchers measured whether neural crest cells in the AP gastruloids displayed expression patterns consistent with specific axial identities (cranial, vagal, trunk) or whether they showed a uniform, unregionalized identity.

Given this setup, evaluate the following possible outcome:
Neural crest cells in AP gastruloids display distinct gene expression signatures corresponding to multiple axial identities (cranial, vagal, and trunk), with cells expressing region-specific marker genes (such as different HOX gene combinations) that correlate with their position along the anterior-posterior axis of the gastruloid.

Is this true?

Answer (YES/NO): YES